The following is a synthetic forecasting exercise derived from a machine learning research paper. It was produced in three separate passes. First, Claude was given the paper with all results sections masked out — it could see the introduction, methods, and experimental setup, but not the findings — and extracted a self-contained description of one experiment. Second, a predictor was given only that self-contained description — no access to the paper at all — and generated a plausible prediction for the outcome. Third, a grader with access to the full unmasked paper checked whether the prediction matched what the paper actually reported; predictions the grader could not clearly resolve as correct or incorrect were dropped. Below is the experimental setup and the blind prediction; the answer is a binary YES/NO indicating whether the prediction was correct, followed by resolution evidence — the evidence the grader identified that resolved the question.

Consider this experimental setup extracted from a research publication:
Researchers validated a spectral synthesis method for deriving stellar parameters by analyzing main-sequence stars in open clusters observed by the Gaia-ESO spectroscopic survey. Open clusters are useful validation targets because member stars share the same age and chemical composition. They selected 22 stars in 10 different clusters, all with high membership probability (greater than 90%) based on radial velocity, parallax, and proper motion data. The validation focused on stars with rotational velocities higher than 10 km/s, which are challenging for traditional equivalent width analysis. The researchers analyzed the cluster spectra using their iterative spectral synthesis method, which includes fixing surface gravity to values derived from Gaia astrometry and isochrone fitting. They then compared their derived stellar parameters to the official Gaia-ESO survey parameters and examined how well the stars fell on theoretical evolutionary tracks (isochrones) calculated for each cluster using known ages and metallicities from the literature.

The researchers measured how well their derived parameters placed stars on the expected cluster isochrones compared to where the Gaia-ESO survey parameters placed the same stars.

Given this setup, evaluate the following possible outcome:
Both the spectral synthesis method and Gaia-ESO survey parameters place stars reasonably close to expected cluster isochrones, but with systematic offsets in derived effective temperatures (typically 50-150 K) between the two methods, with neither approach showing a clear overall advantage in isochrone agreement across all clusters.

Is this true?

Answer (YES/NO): NO